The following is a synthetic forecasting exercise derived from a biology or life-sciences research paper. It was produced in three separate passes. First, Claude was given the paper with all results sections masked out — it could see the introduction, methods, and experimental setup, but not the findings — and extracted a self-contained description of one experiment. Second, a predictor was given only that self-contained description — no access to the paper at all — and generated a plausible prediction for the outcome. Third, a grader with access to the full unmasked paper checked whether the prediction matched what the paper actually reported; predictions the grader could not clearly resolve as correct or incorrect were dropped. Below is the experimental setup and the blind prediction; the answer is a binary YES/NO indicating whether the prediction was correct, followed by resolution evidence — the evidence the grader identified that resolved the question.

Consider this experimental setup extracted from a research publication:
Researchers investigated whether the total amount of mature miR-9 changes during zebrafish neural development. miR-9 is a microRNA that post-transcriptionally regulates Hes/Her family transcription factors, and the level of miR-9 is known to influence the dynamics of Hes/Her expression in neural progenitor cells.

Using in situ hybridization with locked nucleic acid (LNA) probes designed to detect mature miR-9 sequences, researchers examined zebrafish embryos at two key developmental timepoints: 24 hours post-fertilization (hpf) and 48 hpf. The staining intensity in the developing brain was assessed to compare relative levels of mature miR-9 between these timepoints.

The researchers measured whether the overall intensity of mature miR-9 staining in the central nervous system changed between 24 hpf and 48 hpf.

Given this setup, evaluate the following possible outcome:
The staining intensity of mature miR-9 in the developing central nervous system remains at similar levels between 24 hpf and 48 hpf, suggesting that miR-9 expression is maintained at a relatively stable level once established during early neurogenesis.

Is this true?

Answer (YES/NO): NO